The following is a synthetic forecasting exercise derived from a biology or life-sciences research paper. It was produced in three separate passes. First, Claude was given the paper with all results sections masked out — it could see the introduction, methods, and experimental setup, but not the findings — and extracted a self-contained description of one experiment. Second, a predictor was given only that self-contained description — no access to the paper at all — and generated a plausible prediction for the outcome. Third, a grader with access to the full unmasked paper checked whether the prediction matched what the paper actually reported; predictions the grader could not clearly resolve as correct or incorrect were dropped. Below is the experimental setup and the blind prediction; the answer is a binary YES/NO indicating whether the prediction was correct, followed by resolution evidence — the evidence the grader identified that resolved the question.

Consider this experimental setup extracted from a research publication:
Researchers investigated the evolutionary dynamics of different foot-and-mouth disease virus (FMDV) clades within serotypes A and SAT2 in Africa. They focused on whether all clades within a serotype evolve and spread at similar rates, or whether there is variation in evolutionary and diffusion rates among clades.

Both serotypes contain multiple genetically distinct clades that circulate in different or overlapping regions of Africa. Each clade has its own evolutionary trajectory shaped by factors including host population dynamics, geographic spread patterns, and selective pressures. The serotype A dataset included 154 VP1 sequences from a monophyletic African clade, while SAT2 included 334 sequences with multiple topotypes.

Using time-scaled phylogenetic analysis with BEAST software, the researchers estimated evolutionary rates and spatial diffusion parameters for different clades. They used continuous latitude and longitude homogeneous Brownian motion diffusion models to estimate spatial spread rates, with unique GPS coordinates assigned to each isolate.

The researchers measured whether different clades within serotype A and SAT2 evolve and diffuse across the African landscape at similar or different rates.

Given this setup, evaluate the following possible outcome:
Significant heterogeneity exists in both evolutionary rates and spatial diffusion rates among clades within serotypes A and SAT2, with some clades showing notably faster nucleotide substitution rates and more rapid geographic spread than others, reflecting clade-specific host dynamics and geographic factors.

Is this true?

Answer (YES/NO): YES